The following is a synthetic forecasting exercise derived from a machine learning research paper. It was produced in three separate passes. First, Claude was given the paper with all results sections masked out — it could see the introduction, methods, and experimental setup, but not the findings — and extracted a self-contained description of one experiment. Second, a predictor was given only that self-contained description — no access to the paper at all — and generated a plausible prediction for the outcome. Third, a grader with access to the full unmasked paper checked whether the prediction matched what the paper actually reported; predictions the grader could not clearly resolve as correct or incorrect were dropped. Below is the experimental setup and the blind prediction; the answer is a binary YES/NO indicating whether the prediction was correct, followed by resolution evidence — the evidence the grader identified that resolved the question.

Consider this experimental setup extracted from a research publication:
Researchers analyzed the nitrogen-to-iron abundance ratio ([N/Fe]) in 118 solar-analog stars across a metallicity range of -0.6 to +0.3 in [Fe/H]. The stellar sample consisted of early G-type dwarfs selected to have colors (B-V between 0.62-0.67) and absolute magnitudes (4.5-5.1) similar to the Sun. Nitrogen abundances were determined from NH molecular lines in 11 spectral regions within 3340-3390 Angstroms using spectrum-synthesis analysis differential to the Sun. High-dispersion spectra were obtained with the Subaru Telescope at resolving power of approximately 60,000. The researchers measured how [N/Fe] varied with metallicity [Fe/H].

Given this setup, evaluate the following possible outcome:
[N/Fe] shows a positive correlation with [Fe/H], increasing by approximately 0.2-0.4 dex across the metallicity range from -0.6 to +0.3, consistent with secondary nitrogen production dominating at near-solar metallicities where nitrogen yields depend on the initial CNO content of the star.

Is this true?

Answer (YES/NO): YES